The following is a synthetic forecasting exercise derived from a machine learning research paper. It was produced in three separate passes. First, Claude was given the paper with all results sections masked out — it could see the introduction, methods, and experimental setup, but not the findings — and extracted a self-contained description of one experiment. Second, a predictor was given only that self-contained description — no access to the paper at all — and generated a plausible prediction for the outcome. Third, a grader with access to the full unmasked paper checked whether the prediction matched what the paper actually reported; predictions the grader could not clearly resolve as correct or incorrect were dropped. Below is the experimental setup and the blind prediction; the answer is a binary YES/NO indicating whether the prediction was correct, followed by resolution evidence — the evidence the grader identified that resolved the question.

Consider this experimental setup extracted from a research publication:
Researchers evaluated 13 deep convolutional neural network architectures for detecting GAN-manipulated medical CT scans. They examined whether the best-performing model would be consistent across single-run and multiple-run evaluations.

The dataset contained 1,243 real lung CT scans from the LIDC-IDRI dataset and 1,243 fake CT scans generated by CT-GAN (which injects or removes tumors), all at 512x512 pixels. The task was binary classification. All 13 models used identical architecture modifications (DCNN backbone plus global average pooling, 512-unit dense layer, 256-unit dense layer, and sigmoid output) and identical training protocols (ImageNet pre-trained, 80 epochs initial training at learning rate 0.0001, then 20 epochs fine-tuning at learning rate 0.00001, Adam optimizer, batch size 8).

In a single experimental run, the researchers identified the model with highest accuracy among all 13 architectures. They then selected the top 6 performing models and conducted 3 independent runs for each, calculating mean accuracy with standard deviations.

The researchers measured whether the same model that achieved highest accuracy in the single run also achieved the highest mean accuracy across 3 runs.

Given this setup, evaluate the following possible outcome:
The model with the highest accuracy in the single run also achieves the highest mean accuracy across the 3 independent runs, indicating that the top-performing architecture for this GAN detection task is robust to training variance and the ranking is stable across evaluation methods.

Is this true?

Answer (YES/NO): YES